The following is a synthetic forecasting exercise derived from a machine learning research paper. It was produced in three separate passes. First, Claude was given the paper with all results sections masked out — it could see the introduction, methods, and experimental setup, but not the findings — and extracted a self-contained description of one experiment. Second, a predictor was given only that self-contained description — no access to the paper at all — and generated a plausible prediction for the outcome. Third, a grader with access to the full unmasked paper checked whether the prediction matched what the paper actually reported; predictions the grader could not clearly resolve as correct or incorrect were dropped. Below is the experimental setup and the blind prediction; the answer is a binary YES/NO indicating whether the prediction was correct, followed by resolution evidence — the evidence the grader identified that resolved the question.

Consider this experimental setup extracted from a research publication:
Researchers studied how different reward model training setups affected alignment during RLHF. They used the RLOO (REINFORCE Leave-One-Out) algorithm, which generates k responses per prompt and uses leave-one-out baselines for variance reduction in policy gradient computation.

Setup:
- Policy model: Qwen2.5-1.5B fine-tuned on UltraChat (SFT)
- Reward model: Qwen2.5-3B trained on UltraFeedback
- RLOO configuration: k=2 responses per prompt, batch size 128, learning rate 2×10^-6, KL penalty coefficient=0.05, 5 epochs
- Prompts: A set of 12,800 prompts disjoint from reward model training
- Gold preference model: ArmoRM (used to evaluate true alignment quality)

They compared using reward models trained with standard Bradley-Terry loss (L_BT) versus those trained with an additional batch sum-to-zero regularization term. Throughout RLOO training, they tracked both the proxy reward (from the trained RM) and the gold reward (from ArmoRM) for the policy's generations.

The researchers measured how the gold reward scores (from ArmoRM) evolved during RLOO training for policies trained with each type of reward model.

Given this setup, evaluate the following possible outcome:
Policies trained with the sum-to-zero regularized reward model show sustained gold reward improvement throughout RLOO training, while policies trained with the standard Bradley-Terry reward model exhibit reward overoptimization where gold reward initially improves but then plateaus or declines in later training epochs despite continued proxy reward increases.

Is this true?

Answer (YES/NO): YES